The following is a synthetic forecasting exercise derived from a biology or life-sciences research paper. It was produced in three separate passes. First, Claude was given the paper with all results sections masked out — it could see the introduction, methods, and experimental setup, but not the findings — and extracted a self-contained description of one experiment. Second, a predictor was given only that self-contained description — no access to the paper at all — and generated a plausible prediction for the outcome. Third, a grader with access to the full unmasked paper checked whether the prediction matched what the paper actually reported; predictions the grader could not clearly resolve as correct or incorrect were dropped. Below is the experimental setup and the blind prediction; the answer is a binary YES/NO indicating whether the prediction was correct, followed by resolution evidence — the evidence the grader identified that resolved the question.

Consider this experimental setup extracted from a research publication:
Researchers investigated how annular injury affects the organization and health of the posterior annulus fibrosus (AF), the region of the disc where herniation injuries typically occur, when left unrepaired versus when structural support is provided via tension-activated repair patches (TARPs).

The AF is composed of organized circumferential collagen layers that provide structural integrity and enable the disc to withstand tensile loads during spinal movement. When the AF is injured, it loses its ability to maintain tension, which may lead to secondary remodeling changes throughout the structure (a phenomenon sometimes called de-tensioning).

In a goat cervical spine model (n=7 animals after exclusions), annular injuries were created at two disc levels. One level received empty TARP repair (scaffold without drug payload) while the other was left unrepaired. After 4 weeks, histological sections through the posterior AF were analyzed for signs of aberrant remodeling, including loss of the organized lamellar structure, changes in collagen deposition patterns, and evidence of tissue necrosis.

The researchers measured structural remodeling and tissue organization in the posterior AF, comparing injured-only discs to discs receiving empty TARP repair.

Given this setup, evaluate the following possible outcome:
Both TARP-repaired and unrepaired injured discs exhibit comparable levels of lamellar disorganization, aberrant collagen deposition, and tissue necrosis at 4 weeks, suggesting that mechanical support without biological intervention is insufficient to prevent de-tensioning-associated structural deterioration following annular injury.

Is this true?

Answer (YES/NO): NO